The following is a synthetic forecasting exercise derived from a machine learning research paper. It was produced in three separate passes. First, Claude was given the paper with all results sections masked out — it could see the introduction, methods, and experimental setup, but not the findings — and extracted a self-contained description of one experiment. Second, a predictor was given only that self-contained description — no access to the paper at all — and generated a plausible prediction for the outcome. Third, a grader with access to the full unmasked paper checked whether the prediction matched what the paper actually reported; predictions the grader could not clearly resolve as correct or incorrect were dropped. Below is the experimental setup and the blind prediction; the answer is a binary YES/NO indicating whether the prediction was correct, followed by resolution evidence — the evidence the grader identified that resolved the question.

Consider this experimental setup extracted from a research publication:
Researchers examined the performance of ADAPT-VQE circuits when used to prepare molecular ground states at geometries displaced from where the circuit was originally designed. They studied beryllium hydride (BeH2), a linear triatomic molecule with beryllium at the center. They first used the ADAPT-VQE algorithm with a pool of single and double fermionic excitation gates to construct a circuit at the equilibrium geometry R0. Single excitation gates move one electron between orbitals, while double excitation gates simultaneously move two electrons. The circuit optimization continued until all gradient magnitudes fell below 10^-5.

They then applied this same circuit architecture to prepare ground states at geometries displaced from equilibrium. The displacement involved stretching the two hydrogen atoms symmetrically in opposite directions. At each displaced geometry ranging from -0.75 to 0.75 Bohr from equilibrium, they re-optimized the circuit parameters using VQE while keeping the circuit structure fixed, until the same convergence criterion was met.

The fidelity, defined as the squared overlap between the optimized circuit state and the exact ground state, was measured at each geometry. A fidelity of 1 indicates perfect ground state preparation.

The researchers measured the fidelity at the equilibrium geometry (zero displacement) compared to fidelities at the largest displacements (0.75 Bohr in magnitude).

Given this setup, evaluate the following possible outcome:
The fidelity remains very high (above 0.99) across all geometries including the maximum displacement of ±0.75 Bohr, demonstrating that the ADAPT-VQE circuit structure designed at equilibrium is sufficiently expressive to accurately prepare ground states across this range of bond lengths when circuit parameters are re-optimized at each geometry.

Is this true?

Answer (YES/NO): YES